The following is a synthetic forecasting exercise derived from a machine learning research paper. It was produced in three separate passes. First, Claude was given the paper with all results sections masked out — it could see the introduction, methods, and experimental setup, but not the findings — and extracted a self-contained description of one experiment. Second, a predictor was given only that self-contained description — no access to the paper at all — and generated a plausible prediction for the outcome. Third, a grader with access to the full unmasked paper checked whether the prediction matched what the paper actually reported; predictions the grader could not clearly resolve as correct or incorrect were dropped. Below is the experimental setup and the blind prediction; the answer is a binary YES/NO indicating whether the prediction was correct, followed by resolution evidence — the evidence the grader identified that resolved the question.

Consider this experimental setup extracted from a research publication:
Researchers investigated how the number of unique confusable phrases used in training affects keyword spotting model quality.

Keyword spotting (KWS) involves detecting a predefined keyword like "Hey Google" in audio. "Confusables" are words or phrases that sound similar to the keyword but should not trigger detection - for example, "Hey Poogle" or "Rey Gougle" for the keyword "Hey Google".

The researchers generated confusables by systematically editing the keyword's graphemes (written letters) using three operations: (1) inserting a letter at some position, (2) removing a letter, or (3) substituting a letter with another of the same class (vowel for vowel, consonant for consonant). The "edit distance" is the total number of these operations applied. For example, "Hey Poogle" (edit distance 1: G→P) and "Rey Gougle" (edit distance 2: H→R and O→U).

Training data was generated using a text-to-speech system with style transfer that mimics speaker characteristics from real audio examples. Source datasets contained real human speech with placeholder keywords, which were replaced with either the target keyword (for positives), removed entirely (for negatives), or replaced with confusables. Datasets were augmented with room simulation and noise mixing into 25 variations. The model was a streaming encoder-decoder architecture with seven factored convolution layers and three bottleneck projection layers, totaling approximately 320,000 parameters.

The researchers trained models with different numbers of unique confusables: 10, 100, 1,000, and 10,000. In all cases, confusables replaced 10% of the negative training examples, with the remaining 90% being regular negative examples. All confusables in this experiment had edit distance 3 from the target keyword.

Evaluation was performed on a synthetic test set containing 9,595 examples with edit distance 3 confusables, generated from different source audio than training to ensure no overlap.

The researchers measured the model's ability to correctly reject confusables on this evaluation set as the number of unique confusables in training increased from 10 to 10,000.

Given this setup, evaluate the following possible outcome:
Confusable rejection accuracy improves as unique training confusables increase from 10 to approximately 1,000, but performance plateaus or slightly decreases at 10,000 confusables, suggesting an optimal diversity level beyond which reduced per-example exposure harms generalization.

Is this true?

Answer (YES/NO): NO